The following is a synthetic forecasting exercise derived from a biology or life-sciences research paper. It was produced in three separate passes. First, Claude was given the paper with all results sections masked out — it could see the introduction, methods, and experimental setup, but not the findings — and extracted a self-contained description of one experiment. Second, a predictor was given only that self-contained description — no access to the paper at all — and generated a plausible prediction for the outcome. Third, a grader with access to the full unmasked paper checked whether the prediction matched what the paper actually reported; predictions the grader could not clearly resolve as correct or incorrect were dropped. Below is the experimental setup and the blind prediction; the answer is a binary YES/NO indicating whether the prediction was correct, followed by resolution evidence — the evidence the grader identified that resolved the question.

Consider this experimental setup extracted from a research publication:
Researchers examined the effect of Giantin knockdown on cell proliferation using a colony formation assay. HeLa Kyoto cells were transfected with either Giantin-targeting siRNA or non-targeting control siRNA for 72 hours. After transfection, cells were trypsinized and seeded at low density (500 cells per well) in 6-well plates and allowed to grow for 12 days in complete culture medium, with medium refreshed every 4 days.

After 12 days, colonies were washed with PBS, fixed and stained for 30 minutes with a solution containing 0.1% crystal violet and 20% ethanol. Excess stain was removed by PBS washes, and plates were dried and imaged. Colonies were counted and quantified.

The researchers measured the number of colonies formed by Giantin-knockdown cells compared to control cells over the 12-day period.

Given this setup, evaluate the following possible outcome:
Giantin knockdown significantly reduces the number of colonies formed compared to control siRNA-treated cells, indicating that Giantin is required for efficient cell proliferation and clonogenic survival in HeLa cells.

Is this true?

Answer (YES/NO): NO